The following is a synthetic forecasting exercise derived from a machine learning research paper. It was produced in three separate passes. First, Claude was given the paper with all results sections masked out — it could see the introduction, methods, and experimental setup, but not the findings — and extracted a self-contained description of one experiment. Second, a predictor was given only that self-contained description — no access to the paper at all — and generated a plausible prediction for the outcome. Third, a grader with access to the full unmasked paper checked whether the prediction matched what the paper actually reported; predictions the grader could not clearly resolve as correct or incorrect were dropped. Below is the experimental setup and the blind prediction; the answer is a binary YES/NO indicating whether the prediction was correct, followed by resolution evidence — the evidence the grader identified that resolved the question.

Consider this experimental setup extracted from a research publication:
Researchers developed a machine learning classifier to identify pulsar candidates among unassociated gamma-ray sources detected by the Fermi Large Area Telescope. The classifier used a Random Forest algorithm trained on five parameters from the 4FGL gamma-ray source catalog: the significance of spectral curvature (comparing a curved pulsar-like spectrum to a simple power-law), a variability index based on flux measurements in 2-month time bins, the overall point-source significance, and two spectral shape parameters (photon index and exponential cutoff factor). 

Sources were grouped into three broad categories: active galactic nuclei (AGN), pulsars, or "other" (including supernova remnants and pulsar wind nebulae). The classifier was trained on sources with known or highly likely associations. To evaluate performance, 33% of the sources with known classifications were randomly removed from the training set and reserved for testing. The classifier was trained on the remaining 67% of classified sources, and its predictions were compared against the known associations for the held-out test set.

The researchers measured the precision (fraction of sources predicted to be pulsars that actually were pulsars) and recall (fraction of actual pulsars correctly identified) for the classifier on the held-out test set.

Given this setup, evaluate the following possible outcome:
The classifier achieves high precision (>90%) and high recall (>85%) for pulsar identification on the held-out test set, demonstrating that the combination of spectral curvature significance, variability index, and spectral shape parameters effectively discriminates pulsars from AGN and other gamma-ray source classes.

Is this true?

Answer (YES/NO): NO